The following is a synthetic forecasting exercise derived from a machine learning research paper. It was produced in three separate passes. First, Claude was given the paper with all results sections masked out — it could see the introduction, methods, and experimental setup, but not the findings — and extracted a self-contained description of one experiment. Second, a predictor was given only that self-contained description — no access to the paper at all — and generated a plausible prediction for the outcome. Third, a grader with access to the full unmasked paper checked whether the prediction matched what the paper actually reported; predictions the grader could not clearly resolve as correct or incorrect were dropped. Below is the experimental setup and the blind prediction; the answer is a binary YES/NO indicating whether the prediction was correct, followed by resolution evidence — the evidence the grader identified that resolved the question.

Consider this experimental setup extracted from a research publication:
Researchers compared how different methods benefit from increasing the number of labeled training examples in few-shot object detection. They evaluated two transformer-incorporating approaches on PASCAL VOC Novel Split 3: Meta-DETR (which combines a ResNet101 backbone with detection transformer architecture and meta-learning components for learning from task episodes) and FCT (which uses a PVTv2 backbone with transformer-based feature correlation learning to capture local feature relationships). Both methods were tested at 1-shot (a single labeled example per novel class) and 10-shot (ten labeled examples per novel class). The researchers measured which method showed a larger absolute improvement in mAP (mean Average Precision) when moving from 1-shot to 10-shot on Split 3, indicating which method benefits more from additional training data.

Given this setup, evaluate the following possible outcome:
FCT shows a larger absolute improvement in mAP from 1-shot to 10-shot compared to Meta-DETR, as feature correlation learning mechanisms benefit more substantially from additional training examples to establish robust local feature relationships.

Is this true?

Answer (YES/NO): NO